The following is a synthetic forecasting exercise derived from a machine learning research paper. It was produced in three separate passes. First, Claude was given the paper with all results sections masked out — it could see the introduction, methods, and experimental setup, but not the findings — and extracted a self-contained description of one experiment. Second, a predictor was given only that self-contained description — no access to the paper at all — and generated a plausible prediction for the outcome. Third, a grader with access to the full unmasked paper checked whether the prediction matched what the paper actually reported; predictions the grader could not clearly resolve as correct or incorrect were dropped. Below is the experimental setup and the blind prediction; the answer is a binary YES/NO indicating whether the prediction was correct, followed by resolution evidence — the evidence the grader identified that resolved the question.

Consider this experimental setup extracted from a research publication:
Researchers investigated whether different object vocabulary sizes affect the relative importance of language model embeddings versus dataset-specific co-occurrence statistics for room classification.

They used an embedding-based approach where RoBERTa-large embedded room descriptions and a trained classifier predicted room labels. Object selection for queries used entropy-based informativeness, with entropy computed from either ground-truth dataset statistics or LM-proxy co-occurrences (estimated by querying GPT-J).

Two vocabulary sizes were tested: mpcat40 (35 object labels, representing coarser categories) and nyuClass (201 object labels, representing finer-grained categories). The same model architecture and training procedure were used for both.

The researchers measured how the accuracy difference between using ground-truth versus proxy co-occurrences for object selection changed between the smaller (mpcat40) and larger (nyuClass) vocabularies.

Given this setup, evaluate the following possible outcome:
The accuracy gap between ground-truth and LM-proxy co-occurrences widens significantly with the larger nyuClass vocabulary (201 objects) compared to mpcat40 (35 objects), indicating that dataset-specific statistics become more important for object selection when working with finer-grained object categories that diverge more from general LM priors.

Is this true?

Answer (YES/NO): NO